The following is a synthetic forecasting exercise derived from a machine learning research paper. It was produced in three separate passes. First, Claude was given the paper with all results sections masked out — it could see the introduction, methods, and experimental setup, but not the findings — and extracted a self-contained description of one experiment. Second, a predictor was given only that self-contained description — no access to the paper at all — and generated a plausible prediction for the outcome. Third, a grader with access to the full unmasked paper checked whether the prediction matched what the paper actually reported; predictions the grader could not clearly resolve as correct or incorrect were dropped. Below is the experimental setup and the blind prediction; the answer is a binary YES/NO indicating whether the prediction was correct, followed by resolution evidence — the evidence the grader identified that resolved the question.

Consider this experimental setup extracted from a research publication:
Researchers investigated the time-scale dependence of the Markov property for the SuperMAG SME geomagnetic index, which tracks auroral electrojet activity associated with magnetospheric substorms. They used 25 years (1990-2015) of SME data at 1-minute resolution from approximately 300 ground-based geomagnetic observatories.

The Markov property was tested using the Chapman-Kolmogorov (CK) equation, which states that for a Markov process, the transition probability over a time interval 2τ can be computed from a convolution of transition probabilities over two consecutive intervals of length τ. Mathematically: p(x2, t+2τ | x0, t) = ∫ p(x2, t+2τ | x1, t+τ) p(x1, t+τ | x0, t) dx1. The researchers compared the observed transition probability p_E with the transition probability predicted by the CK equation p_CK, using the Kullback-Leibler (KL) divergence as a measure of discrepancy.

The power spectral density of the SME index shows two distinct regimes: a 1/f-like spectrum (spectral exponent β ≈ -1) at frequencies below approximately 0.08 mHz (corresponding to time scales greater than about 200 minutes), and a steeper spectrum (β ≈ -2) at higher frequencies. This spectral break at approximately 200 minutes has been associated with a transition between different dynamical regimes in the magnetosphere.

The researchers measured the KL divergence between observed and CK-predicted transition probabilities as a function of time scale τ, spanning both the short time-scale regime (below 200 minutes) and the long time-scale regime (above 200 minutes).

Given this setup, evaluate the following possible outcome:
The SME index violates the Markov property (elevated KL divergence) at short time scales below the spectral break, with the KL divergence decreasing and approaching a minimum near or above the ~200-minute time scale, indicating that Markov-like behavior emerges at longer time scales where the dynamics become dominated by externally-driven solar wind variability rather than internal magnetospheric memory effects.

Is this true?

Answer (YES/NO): NO